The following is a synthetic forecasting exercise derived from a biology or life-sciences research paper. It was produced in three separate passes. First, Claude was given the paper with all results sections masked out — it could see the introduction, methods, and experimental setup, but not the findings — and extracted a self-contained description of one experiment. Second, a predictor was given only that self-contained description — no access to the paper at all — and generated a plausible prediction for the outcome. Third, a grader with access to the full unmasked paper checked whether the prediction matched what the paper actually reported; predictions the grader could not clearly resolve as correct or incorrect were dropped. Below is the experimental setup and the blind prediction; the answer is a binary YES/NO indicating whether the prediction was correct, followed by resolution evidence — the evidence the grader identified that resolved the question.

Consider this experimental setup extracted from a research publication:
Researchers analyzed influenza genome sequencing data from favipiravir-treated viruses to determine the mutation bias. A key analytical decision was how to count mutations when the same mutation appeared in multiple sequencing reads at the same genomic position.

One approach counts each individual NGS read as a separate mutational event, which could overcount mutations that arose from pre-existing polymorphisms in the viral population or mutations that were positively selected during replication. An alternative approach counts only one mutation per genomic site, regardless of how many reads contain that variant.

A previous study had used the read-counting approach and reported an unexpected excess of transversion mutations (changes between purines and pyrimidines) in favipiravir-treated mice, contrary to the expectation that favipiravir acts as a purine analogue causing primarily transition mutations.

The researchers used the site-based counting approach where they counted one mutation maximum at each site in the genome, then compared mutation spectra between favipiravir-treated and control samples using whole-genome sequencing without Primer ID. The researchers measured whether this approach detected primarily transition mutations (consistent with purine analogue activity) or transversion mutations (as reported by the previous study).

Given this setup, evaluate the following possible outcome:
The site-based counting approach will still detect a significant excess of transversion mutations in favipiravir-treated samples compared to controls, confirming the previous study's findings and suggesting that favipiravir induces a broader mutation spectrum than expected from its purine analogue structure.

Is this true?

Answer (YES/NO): NO